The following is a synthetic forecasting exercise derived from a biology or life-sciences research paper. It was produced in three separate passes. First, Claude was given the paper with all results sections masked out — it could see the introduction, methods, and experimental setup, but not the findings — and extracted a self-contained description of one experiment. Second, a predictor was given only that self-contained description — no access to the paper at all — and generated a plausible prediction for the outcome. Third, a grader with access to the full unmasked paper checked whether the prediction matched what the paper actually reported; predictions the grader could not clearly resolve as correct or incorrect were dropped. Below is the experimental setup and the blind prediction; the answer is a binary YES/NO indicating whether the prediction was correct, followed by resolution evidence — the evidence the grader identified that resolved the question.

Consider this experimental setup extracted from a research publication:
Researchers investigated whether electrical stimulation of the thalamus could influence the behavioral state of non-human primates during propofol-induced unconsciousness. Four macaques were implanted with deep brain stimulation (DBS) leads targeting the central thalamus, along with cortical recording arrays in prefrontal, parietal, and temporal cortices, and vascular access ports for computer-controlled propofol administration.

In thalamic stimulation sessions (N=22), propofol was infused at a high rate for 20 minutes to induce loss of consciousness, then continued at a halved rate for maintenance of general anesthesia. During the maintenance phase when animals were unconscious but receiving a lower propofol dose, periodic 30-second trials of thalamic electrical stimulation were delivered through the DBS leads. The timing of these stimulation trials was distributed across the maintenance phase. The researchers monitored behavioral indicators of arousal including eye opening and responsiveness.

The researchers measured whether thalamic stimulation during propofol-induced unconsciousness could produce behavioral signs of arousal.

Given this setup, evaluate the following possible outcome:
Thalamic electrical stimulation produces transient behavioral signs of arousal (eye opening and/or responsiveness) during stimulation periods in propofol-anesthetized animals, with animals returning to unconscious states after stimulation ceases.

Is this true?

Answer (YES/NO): YES